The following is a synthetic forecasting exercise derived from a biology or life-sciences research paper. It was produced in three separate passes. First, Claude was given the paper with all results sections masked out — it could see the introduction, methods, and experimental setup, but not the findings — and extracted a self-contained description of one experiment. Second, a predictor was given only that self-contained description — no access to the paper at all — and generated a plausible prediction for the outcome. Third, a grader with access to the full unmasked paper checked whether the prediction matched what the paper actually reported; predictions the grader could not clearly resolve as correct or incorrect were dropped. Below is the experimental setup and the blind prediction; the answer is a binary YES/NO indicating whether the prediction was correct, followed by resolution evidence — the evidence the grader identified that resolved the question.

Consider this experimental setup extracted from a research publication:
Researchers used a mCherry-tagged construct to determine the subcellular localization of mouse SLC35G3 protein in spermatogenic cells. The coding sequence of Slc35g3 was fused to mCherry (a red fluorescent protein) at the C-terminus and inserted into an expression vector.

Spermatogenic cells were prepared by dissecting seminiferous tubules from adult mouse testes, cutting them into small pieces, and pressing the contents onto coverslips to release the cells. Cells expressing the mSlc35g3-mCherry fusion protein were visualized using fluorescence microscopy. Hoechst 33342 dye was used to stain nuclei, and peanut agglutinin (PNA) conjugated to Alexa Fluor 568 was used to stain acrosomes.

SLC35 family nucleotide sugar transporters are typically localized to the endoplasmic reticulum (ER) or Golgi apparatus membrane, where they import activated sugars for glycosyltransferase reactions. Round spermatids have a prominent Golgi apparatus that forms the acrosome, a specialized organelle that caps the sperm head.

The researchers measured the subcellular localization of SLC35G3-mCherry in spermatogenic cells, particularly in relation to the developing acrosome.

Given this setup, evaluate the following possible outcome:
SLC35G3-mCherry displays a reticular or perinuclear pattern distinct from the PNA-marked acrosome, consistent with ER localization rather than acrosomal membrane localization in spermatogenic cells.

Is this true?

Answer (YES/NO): NO